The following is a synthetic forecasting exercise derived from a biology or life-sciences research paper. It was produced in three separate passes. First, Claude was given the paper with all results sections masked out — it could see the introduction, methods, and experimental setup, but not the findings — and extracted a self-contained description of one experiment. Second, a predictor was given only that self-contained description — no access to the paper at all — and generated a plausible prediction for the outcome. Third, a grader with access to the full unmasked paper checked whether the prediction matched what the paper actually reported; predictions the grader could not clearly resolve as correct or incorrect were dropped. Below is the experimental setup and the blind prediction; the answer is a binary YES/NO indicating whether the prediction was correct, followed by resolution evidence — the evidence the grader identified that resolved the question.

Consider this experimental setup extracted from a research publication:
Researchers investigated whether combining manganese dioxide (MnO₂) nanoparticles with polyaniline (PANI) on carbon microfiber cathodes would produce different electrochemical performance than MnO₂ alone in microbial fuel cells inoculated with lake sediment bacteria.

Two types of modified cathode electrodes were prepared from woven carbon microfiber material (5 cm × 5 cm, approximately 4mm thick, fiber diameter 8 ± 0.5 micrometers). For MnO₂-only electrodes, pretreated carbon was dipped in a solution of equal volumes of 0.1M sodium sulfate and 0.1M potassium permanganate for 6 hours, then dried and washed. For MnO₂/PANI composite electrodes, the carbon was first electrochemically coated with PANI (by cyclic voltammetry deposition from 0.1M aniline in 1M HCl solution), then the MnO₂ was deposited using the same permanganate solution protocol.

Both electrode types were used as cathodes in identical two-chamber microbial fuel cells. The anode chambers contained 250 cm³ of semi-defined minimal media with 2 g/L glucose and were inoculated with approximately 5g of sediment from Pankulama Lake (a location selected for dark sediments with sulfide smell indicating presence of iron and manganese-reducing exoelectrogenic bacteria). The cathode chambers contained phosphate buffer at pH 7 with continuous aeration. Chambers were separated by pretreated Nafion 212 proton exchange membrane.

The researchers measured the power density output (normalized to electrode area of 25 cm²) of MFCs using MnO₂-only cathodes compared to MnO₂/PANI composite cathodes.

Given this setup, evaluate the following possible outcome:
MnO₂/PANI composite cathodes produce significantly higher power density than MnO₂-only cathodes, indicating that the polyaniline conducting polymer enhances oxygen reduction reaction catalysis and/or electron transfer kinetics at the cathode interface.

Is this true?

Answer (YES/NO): YES